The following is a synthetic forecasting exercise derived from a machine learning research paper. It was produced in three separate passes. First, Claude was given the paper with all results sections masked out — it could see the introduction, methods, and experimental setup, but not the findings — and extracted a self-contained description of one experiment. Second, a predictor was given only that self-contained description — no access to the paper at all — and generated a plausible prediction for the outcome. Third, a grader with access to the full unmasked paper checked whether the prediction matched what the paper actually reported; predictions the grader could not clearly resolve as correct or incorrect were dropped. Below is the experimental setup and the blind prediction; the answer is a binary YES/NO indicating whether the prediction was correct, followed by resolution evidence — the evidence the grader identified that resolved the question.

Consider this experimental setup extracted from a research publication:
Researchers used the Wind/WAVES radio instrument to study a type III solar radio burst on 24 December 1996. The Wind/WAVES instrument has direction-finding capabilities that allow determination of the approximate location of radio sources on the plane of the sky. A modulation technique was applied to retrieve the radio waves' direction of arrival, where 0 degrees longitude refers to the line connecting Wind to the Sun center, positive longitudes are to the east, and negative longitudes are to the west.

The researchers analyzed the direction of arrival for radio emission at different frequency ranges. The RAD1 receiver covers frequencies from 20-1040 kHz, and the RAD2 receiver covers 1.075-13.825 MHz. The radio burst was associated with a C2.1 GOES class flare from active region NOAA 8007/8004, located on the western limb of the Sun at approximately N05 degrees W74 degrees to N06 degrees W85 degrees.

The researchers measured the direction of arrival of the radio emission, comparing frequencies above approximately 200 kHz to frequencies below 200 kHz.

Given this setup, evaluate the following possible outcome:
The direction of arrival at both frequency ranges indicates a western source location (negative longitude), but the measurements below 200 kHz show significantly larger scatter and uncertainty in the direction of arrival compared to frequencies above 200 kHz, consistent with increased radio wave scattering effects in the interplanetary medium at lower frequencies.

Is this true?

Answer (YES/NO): NO